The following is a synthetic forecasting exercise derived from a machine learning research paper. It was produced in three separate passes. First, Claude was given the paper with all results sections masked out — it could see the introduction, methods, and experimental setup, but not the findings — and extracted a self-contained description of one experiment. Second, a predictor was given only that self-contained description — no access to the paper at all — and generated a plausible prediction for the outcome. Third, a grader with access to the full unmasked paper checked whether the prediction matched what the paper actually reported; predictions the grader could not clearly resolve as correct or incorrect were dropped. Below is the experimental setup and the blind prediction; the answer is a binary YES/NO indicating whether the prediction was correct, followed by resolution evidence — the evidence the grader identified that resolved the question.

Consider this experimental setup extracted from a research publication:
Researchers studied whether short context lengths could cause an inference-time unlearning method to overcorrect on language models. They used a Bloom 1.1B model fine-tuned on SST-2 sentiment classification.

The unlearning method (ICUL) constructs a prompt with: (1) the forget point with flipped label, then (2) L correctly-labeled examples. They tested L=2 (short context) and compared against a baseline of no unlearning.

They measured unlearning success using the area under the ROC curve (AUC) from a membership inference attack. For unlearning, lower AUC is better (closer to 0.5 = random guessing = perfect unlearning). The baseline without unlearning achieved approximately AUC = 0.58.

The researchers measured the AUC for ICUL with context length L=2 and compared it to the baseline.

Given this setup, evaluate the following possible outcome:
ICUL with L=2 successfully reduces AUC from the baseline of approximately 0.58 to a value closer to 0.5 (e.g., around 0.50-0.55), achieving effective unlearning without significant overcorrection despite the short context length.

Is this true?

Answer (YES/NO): NO